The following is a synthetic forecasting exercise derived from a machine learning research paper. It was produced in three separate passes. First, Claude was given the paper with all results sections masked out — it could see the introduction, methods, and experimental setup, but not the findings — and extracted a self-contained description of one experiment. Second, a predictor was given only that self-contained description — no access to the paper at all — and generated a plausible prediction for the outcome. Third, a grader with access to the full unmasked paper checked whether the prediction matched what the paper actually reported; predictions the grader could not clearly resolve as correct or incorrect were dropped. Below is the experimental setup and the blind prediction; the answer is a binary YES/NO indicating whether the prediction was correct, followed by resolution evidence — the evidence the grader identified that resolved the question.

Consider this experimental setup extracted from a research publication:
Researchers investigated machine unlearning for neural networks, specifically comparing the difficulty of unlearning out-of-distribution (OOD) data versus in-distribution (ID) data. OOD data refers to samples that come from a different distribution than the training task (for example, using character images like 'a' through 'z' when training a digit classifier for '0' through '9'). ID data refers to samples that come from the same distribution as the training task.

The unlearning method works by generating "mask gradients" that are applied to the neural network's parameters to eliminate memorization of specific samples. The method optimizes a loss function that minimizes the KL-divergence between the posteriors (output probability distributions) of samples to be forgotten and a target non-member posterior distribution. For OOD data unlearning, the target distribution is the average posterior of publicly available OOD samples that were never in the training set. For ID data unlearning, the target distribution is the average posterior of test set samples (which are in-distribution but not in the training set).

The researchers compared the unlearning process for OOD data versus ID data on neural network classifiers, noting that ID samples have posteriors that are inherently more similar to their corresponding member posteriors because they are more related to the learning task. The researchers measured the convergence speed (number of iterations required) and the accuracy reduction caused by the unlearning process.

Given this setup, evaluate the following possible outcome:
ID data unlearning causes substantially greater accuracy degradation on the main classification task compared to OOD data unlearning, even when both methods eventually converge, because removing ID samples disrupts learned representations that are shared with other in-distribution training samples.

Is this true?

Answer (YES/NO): YES